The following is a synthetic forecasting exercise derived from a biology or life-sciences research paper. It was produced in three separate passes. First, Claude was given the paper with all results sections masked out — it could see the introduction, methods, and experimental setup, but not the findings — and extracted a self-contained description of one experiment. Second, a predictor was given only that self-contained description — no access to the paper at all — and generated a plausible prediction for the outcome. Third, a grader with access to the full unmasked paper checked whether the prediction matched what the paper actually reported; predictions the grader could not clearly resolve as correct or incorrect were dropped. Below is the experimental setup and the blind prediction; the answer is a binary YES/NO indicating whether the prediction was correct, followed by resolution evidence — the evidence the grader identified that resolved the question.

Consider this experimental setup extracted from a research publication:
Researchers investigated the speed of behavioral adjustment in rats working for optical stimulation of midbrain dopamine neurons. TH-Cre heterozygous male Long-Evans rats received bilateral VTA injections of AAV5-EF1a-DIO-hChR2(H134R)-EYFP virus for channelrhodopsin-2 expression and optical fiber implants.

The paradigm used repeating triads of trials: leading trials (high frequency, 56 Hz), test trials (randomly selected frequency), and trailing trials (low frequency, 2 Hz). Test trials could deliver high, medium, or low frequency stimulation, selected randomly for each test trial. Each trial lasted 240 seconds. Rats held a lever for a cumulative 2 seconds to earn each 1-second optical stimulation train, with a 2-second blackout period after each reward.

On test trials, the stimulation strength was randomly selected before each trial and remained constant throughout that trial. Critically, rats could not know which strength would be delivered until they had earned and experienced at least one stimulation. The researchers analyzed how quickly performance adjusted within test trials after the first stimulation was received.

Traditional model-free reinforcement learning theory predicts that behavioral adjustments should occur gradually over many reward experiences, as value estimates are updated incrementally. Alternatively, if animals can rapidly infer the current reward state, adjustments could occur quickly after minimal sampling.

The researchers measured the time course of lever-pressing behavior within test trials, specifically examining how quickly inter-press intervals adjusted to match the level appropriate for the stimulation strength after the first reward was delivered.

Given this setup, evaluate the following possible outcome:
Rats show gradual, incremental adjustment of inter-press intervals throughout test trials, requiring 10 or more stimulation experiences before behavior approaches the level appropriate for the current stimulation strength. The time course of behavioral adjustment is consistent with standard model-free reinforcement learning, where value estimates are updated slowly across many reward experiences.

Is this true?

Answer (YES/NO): NO